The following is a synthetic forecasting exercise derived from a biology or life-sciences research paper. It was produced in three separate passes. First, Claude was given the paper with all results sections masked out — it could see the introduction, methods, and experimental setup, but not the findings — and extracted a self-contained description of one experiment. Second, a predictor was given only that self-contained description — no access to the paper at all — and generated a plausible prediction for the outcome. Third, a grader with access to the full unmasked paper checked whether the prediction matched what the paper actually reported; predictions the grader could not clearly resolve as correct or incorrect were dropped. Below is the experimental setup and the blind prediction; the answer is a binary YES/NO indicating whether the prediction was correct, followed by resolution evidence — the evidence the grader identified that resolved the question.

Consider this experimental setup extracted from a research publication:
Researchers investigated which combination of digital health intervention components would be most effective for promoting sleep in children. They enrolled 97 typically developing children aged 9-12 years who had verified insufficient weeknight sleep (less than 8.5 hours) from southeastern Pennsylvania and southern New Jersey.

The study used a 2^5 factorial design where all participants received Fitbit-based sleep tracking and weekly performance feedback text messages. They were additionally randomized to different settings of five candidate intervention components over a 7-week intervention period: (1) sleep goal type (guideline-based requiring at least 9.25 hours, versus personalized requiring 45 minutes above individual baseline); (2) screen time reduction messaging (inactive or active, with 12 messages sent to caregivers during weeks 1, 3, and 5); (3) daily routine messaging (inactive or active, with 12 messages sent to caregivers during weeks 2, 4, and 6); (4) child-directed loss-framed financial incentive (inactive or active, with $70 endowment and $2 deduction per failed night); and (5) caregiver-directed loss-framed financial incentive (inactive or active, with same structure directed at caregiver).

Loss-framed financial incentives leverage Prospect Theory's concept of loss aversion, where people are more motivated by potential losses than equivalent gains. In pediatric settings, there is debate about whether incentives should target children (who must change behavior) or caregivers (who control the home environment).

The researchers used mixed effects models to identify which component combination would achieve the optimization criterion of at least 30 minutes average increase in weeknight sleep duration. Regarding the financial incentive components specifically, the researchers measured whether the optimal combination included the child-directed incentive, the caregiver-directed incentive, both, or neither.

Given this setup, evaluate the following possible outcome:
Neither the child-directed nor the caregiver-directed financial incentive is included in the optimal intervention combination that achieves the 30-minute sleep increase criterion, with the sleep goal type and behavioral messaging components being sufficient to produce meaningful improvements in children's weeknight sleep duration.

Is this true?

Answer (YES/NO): NO